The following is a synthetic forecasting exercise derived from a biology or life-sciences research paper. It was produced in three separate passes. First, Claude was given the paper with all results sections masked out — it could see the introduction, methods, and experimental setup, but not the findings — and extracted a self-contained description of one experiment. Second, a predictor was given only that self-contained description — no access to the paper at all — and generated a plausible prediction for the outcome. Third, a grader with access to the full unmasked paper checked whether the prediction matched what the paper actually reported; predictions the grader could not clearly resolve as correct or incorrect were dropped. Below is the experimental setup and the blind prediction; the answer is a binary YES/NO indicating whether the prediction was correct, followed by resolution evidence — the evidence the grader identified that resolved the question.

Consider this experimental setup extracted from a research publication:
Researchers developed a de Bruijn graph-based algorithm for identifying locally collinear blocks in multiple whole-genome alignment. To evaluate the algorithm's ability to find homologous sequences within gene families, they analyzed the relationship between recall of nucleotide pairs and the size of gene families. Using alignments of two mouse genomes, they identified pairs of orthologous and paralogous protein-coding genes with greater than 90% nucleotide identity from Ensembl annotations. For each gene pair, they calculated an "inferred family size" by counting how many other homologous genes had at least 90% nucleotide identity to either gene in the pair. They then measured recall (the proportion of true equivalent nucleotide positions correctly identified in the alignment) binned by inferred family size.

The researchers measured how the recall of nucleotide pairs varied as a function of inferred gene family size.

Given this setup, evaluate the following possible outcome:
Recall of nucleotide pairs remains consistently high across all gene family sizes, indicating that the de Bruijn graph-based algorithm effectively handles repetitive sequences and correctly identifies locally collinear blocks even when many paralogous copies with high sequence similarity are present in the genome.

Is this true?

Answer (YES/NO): NO